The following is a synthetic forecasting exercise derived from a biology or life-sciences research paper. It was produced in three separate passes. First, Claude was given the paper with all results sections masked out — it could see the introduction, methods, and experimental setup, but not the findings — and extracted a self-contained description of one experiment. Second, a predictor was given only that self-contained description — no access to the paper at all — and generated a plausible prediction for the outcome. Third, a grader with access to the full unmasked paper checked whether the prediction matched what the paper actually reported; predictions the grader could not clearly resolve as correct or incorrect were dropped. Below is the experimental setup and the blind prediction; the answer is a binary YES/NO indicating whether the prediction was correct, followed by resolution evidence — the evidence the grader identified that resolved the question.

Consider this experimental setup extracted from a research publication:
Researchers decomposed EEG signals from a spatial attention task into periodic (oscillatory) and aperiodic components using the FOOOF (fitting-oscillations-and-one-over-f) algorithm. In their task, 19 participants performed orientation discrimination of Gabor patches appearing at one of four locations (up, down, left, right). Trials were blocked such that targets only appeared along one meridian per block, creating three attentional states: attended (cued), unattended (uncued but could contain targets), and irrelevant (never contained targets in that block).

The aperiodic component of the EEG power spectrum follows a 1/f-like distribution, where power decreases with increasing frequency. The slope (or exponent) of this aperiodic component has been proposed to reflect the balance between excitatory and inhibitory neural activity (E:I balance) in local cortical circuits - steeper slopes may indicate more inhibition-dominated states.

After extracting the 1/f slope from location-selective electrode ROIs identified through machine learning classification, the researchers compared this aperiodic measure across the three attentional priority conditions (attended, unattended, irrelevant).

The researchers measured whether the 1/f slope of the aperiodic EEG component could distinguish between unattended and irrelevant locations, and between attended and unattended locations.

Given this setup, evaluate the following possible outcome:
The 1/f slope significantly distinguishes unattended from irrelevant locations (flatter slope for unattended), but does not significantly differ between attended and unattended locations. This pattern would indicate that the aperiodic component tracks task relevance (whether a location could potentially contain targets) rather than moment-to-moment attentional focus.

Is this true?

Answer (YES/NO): YES